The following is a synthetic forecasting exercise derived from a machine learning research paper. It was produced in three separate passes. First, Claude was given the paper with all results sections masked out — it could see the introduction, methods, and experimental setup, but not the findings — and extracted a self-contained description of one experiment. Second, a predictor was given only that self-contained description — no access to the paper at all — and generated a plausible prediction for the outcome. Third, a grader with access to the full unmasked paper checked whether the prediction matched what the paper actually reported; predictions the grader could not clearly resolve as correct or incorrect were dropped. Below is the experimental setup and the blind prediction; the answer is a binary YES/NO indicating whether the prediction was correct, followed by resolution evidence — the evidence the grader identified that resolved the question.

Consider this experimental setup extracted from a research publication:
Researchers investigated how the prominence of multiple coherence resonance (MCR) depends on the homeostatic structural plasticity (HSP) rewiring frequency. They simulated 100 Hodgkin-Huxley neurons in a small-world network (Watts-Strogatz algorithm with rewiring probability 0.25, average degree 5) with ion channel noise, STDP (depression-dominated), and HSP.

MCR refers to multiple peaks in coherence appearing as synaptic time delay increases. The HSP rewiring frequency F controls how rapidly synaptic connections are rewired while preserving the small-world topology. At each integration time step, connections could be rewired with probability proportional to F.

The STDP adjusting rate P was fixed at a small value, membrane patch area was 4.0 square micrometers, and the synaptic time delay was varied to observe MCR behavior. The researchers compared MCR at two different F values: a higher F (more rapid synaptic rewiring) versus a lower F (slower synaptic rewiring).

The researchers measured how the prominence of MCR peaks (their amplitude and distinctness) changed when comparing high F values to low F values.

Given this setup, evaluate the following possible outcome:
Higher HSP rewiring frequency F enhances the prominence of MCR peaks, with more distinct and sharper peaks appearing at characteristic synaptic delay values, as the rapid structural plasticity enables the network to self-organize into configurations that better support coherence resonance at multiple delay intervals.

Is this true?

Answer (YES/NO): NO